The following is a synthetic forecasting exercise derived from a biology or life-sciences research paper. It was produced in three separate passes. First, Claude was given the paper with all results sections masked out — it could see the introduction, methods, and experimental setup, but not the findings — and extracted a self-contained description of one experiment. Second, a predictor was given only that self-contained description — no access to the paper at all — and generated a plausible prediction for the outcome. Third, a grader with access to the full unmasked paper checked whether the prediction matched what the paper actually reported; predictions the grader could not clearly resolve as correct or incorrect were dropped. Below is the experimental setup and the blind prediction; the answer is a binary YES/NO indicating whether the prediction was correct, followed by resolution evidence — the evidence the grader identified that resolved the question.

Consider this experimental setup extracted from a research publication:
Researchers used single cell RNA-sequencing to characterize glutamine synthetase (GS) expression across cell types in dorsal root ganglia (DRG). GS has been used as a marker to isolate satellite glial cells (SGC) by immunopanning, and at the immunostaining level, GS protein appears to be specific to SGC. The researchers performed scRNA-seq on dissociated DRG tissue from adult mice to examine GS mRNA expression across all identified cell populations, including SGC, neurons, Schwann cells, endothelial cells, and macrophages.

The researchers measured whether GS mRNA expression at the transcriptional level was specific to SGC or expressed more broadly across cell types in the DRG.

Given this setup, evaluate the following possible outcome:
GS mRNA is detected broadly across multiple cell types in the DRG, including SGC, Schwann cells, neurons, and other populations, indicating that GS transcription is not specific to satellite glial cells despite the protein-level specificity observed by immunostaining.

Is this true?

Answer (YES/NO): YES